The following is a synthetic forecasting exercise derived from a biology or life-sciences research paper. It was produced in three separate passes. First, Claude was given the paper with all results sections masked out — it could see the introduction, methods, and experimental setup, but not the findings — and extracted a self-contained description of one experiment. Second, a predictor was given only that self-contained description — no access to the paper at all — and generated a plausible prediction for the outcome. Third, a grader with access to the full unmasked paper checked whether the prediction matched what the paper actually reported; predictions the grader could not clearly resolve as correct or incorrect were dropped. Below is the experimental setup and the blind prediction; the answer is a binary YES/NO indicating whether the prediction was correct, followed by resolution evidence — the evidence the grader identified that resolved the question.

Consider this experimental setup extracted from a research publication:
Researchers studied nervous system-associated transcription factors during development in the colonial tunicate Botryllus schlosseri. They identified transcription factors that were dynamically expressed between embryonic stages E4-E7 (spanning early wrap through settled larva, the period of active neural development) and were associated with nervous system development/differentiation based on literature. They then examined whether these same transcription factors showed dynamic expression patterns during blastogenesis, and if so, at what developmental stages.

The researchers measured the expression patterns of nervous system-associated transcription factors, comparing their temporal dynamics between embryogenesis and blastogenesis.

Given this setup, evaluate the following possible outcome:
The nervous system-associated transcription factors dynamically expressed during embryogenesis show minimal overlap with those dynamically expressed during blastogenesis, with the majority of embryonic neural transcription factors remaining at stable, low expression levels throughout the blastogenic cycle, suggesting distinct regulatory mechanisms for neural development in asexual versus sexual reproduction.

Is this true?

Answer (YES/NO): NO